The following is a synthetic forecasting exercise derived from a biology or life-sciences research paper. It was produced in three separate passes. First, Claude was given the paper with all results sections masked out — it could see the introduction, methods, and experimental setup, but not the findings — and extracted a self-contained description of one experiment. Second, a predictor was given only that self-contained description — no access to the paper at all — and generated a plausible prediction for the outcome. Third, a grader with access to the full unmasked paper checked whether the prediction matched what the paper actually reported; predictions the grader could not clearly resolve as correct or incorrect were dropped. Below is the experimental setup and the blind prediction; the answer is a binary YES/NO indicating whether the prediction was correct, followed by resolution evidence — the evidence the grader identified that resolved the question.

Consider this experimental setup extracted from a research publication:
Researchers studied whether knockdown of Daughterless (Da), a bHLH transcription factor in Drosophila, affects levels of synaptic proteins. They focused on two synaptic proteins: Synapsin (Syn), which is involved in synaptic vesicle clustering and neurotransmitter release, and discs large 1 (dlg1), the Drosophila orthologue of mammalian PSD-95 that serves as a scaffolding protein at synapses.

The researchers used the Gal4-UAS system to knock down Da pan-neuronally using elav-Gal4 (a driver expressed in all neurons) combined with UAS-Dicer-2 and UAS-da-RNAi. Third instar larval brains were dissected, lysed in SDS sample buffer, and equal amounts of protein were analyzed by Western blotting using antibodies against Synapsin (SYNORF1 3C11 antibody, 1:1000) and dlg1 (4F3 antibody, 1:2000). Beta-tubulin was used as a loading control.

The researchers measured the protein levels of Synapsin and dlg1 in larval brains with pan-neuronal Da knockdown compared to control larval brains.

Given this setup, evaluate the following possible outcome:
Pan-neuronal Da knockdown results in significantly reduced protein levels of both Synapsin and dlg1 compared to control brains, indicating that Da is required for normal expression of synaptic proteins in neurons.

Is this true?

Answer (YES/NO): YES